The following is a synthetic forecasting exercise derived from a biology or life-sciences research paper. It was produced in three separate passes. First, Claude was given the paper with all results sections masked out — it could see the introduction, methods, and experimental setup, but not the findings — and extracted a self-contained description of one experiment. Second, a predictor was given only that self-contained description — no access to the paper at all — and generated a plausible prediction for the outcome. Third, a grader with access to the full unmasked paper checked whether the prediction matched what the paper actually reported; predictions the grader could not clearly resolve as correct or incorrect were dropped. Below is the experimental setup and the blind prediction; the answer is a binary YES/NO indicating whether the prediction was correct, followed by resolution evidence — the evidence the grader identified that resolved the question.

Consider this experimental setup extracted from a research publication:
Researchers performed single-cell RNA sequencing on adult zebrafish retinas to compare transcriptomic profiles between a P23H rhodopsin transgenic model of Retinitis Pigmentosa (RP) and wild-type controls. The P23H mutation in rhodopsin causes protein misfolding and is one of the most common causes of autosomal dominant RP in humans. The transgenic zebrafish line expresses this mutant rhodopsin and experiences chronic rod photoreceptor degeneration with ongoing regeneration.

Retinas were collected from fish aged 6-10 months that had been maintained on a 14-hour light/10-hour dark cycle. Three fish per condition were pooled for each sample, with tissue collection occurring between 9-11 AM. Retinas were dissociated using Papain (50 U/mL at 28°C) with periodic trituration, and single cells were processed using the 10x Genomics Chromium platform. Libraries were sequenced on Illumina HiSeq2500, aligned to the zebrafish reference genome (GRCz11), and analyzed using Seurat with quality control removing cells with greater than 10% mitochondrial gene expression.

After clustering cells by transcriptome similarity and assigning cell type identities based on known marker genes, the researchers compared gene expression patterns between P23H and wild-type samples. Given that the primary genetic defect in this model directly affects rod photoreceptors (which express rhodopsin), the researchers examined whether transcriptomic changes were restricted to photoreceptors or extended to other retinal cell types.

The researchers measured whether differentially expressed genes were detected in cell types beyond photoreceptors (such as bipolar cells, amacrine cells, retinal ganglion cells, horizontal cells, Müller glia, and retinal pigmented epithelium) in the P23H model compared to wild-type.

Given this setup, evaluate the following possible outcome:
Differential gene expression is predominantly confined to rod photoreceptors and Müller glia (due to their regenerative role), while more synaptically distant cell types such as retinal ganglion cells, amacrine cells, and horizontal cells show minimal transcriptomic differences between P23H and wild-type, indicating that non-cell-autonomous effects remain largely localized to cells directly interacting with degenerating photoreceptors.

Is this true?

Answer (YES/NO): NO